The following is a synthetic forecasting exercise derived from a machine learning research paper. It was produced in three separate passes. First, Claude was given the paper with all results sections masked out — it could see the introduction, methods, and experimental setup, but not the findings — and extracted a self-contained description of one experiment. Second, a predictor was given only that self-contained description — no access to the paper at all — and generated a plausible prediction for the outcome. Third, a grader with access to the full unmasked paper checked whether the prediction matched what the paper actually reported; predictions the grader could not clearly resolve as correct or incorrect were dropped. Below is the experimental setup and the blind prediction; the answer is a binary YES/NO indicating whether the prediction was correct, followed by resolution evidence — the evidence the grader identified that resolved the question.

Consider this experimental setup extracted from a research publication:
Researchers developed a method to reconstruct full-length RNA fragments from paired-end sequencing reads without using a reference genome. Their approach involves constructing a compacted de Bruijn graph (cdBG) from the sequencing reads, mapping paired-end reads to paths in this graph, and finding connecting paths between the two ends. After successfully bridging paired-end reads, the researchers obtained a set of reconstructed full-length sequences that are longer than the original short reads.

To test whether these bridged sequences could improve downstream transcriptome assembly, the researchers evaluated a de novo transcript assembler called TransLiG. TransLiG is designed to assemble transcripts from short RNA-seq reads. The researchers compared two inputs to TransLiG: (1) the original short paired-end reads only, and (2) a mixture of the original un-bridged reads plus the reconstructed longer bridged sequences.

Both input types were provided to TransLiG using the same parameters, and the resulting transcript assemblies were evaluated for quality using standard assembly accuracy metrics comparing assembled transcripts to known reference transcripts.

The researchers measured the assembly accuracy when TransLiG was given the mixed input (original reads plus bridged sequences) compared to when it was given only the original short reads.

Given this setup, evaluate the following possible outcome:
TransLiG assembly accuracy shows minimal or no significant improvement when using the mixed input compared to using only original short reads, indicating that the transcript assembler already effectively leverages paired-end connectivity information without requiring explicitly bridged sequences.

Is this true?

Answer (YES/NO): NO